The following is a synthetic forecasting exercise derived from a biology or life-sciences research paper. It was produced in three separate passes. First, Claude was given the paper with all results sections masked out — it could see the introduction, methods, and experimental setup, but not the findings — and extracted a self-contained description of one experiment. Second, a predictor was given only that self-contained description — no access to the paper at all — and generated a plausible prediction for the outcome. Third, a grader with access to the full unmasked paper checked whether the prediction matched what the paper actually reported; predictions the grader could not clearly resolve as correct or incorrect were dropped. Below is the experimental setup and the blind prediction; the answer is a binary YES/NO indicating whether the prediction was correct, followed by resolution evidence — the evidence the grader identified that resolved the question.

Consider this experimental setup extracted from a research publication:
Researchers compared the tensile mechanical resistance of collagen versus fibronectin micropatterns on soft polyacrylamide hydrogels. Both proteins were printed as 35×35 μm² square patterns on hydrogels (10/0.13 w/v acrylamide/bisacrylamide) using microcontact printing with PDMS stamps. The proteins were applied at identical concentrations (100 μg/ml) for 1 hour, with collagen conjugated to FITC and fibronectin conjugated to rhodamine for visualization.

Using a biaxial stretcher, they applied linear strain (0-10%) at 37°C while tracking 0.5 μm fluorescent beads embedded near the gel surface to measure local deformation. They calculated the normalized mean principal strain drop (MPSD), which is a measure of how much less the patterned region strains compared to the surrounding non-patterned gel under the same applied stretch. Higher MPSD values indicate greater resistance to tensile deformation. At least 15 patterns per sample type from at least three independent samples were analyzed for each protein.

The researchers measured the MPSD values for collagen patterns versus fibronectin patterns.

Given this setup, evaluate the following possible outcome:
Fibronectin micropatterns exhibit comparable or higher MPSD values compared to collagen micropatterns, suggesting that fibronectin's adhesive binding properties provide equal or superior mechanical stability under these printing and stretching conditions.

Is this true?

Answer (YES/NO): NO